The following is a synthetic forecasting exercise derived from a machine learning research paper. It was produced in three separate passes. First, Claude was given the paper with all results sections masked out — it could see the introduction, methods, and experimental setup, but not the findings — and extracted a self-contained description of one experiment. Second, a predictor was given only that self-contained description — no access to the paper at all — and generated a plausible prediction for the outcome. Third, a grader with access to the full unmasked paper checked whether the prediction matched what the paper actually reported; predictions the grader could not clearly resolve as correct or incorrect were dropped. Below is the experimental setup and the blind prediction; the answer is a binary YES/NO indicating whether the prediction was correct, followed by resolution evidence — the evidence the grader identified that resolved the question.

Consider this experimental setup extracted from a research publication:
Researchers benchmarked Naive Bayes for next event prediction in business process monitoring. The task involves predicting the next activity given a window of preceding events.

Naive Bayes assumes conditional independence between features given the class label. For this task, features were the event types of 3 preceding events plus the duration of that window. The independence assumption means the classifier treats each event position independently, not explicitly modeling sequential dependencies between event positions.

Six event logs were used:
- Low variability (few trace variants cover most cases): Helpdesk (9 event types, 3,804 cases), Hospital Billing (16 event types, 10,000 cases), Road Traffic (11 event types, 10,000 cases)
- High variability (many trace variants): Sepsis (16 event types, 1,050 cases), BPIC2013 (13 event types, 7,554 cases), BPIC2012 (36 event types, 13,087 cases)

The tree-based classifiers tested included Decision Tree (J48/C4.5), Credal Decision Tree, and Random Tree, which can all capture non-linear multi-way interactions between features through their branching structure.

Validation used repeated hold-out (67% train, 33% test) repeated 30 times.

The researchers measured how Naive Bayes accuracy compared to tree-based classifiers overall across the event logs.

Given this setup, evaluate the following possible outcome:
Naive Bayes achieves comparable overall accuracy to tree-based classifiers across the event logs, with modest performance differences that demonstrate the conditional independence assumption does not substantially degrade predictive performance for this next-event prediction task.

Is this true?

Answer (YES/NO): NO